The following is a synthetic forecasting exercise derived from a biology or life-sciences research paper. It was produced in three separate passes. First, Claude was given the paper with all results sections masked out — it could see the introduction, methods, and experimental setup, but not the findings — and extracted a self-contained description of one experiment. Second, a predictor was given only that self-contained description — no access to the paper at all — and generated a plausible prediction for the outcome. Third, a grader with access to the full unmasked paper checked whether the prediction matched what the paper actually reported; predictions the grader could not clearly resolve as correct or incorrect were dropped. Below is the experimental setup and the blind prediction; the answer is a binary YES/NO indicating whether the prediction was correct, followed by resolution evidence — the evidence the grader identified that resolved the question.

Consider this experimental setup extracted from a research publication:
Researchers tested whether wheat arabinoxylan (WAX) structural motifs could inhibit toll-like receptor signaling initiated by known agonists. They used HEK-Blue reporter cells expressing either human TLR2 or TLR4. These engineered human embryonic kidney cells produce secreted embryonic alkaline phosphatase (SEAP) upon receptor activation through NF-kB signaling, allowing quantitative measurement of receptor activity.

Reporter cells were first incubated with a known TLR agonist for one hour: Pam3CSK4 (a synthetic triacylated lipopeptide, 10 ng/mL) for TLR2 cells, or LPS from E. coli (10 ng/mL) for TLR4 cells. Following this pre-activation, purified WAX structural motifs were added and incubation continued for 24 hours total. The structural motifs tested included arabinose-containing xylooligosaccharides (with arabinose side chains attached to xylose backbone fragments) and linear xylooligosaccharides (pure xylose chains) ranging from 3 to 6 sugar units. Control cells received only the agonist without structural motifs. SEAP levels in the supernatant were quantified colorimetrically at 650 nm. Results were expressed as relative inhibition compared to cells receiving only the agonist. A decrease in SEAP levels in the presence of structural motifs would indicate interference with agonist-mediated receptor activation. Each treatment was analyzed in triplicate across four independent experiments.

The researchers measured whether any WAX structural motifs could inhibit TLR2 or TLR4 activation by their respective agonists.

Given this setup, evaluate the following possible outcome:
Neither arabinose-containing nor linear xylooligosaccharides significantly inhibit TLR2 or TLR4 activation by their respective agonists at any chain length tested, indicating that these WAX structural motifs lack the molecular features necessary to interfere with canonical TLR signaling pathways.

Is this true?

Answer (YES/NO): NO